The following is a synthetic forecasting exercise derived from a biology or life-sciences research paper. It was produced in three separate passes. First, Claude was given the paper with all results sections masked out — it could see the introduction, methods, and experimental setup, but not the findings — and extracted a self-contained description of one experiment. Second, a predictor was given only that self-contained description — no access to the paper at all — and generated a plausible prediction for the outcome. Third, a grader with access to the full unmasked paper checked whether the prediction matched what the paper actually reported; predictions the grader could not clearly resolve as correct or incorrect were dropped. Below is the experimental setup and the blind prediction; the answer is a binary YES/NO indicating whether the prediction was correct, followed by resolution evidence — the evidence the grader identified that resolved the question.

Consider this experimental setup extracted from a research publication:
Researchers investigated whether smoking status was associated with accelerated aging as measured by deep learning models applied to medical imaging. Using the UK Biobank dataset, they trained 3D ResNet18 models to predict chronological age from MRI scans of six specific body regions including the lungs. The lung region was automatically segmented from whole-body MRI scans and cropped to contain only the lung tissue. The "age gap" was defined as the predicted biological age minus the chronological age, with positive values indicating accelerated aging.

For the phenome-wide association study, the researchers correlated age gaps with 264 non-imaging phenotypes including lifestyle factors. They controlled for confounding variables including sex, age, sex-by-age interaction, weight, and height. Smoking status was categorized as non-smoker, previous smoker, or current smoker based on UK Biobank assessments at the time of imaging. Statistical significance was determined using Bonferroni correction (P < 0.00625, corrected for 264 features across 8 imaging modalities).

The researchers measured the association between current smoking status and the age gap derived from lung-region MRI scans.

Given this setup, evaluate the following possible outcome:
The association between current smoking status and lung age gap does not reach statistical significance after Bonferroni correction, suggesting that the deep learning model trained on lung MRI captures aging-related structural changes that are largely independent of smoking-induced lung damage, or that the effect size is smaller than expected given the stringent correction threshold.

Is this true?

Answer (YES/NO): NO